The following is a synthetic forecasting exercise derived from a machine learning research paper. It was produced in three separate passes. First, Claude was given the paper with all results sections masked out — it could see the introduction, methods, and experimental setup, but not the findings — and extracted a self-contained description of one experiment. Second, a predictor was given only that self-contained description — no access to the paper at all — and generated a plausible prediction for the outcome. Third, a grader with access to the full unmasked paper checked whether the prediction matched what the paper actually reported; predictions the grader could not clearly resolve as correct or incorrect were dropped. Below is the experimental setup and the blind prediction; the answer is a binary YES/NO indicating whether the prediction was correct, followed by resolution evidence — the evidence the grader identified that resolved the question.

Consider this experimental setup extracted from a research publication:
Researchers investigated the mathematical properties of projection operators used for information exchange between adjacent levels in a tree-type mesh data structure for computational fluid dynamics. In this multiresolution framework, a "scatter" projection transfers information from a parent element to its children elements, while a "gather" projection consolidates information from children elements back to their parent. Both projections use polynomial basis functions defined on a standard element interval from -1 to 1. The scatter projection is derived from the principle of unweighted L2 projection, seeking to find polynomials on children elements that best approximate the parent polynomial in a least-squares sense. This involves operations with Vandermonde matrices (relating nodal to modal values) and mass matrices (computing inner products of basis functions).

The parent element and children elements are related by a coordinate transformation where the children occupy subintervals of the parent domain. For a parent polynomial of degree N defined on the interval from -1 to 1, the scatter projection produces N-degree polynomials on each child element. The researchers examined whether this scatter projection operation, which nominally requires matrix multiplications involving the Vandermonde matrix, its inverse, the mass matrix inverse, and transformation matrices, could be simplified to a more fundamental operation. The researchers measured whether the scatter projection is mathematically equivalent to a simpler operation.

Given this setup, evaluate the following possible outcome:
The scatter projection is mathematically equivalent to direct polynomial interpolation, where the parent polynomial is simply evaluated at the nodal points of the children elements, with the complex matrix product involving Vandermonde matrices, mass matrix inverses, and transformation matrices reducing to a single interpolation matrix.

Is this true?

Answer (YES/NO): YES